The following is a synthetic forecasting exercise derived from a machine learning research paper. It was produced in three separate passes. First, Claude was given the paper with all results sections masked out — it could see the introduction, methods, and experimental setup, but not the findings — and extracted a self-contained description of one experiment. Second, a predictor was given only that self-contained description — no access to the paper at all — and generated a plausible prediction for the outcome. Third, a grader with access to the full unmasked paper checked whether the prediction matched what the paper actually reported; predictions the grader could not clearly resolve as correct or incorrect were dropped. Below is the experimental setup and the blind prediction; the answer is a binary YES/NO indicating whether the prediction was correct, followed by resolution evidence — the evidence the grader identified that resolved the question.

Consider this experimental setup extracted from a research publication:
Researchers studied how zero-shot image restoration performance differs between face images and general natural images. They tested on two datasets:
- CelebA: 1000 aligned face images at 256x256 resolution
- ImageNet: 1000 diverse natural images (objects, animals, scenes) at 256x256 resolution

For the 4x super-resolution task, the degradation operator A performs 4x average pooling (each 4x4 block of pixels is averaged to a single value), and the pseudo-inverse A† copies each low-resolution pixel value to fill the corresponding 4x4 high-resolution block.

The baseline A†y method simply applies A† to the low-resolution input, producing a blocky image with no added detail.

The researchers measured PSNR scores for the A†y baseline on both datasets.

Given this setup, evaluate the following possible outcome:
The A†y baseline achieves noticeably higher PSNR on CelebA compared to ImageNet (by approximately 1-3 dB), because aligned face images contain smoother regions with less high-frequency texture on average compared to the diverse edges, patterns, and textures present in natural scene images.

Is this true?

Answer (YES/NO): YES